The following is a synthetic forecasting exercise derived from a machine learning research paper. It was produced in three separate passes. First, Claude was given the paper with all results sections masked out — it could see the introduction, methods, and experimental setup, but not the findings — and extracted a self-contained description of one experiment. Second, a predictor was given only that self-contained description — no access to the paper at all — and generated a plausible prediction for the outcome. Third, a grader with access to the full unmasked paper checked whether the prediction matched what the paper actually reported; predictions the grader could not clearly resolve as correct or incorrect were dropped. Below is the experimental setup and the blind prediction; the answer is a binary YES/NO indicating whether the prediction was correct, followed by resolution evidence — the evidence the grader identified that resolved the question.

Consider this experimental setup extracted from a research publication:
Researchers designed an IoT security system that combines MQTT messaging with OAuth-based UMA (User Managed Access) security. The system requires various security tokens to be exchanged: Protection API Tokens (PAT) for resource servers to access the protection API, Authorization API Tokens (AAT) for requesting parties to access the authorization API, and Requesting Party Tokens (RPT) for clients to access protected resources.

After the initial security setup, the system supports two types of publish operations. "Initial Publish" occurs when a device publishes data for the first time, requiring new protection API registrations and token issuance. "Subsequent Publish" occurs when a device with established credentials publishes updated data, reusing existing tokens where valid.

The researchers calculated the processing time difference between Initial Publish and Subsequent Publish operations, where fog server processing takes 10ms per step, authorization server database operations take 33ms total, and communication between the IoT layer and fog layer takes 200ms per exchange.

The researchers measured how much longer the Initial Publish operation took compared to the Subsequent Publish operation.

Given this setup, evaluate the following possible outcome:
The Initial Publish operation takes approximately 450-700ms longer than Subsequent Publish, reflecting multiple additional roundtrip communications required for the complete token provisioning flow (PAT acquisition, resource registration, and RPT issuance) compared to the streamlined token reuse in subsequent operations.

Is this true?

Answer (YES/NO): YES